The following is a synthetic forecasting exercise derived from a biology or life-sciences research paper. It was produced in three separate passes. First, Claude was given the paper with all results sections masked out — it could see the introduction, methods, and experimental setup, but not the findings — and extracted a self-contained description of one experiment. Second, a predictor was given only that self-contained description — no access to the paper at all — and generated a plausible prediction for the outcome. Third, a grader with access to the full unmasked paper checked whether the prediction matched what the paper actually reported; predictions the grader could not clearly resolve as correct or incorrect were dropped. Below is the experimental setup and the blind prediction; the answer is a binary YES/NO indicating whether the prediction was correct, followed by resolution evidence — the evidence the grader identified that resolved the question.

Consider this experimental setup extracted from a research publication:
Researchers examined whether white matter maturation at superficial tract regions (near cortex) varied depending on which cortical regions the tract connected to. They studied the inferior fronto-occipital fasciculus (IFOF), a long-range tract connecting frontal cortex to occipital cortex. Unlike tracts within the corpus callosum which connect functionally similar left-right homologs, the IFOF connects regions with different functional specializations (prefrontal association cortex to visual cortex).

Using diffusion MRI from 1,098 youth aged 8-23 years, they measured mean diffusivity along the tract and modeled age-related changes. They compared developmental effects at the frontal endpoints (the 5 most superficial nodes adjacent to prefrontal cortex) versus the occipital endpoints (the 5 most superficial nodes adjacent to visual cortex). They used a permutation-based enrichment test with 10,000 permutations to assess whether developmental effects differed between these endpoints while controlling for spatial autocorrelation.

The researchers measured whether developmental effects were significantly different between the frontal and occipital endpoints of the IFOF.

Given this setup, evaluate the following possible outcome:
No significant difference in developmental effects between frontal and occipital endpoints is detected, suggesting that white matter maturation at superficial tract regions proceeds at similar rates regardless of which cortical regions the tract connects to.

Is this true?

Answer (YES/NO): NO